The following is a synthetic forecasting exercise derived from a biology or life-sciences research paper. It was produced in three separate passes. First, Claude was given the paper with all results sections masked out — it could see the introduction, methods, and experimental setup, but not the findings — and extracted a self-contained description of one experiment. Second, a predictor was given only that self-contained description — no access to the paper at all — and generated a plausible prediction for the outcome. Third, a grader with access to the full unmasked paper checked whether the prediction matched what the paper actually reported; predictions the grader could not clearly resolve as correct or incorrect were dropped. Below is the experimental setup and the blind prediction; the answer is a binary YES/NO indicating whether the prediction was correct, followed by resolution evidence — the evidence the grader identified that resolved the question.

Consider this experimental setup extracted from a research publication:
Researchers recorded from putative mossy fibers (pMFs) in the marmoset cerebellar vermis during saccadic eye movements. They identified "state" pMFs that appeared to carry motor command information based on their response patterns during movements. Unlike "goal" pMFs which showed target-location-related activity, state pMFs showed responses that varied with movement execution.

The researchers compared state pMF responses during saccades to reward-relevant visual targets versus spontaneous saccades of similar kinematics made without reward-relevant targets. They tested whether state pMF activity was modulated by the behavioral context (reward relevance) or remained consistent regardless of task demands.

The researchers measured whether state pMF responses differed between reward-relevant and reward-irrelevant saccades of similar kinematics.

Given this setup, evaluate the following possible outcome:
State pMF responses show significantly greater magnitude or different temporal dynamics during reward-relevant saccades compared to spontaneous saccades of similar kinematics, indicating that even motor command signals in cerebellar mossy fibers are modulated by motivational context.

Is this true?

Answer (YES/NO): NO